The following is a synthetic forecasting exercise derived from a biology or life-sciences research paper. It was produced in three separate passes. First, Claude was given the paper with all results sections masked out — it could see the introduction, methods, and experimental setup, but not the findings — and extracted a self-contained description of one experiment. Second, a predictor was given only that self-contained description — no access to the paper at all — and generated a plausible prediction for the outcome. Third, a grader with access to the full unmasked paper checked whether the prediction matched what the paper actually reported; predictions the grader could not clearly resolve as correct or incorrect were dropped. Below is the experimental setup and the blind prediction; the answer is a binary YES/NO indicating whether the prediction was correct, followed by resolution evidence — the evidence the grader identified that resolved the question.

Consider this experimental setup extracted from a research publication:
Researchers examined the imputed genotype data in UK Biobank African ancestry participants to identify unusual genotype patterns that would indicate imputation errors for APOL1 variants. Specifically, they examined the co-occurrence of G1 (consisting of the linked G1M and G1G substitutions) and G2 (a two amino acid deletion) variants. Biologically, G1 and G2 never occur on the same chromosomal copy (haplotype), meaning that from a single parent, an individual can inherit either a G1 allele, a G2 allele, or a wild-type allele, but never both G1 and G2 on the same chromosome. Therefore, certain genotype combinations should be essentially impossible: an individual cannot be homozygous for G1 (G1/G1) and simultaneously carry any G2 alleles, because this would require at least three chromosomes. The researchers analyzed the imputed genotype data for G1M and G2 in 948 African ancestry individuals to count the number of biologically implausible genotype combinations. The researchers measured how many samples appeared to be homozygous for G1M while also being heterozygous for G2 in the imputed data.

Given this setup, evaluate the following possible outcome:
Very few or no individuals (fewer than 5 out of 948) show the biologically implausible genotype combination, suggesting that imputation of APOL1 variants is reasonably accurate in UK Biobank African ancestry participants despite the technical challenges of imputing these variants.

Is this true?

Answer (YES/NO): NO